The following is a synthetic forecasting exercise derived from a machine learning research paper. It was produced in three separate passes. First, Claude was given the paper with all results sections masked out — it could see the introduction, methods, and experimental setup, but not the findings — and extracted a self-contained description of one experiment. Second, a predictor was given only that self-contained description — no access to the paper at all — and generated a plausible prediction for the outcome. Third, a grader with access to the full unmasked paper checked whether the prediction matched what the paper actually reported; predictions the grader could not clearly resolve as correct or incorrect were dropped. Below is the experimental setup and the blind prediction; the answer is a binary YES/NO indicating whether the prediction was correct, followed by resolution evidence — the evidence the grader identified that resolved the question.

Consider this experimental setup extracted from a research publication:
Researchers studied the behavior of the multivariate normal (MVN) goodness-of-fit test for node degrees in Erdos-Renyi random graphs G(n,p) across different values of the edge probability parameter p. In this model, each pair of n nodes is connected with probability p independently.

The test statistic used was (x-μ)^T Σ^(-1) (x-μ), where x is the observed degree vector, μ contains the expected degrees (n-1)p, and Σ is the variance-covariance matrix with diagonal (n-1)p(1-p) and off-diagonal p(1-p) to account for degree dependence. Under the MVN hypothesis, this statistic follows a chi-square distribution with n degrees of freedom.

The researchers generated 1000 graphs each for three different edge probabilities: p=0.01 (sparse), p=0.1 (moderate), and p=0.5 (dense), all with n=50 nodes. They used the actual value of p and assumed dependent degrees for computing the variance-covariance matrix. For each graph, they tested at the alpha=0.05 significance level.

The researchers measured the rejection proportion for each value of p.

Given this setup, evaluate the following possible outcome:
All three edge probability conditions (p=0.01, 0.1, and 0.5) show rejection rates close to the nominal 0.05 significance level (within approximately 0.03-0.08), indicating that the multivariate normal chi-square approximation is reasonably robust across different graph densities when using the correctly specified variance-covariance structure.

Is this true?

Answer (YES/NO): NO